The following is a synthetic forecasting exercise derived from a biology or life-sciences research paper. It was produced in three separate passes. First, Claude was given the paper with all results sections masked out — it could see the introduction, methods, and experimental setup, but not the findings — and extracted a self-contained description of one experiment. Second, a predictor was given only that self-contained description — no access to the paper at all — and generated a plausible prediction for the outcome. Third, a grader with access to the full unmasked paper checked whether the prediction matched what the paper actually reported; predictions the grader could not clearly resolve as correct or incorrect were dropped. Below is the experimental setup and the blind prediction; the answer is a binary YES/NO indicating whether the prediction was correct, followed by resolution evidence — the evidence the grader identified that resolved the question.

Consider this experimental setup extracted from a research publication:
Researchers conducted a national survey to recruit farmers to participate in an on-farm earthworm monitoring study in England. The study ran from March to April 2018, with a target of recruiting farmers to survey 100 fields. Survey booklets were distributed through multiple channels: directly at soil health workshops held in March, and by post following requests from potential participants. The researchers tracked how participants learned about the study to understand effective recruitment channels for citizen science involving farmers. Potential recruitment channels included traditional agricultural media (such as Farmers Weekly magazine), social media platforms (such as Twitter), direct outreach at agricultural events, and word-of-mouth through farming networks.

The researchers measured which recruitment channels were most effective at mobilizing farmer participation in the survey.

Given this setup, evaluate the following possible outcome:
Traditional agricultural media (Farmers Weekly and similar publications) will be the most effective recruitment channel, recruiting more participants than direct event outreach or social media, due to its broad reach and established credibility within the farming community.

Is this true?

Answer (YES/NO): NO